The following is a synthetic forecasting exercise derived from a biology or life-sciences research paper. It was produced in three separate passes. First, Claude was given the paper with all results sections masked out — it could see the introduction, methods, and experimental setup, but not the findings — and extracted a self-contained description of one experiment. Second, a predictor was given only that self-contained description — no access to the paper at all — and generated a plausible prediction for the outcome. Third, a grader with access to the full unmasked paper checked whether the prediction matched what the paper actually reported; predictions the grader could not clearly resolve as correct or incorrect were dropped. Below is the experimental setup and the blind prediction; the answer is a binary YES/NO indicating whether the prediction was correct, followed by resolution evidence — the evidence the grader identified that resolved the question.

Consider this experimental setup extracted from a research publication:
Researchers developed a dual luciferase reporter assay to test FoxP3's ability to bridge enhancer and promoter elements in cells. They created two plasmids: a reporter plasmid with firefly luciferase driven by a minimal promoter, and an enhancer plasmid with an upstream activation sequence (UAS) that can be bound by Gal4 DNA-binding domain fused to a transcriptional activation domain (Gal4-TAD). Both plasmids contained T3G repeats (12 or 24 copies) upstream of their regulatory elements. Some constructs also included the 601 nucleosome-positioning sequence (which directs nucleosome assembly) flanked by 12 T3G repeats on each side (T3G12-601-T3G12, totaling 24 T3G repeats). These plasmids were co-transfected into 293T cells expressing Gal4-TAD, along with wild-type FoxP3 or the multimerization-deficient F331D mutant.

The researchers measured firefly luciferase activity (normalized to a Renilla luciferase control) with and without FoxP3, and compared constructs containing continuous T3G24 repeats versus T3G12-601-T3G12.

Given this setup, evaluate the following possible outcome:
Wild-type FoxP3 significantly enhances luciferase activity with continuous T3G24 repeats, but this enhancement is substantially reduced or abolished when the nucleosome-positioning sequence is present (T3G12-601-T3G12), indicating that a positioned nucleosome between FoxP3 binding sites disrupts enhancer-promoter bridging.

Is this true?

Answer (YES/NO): NO